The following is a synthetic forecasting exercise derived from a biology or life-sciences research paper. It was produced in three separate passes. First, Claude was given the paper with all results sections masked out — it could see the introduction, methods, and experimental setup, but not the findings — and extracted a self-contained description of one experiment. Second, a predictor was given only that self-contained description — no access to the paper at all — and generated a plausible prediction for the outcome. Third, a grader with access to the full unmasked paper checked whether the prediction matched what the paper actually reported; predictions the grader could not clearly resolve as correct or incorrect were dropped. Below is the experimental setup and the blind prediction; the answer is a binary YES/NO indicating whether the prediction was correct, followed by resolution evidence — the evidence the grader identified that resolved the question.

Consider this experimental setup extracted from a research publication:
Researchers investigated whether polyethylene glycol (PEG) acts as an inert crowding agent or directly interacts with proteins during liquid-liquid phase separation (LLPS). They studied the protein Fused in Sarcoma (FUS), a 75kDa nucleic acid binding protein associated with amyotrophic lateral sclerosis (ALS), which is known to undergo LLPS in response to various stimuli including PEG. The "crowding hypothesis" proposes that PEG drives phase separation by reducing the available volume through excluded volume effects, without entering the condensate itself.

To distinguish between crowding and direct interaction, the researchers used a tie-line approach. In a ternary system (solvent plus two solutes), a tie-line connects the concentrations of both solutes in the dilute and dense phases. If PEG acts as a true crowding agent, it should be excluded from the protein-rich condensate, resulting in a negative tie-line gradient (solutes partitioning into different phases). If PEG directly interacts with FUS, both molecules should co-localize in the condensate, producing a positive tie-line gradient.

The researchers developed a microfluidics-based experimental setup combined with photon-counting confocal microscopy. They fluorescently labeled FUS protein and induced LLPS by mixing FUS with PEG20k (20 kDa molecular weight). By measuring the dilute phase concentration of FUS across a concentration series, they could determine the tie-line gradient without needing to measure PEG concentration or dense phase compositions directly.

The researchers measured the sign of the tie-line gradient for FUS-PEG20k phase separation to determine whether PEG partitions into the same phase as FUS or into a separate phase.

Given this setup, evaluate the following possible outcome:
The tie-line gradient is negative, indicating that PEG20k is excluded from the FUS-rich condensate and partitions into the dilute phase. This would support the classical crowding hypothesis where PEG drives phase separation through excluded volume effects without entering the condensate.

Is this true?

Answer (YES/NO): NO